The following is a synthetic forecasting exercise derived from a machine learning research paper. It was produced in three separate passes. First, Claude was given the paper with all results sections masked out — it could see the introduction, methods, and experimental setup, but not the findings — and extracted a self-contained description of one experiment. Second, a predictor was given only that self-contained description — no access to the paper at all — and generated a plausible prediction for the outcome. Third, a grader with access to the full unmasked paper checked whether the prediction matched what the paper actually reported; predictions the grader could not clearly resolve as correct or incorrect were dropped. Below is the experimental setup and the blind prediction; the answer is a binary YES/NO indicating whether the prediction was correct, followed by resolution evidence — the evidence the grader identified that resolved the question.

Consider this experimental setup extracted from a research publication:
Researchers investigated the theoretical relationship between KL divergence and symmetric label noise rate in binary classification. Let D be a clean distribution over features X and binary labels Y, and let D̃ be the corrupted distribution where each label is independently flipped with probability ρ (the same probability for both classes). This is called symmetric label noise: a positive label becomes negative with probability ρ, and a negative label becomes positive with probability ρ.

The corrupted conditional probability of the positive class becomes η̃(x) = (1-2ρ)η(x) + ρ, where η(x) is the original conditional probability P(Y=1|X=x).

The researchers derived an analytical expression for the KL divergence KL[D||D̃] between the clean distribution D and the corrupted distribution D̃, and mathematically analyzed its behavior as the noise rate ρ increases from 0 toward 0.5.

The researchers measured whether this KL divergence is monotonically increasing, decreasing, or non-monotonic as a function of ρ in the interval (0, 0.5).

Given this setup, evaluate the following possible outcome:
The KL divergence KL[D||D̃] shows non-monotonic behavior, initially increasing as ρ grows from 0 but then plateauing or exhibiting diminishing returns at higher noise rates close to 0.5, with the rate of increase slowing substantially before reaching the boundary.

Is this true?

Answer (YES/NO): NO